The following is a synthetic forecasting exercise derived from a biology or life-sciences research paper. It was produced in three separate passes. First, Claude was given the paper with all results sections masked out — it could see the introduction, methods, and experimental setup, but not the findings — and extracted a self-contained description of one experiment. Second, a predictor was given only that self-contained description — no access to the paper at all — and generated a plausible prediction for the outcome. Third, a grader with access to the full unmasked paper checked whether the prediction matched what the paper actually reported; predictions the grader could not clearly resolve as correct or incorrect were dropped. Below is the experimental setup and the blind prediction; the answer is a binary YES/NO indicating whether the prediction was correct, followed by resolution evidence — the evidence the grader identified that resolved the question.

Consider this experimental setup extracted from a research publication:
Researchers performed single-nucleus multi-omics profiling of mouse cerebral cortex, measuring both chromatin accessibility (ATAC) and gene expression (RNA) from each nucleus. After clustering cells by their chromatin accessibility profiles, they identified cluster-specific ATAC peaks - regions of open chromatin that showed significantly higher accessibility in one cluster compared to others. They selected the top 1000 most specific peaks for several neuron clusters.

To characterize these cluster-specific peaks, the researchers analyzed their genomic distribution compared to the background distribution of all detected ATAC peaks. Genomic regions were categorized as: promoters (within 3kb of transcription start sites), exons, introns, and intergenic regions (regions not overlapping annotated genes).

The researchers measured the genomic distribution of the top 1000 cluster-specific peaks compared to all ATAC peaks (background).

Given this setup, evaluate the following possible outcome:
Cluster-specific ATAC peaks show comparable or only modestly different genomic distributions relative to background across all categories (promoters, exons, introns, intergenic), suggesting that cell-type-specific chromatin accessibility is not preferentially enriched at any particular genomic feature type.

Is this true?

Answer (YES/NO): NO